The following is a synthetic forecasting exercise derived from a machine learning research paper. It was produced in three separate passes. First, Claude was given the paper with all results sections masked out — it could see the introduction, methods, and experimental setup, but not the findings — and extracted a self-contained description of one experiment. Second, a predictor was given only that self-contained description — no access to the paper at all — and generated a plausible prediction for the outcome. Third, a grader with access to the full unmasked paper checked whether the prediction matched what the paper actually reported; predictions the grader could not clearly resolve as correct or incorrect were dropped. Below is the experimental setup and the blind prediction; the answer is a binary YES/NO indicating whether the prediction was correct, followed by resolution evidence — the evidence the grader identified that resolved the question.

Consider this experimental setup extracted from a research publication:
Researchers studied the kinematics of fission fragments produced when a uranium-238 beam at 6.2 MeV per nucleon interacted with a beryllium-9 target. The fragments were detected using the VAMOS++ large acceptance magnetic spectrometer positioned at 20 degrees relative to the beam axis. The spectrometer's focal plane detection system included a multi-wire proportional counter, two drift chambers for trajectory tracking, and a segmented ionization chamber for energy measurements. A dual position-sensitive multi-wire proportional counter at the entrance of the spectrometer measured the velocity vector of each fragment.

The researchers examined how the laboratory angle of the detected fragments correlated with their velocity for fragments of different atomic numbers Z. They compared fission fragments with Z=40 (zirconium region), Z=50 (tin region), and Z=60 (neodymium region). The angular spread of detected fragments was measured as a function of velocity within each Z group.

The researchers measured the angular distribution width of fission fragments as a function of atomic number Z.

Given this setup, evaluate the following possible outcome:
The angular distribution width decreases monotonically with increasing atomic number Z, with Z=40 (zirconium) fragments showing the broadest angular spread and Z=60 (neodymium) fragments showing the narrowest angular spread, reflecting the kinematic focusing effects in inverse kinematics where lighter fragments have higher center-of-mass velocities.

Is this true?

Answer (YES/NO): YES